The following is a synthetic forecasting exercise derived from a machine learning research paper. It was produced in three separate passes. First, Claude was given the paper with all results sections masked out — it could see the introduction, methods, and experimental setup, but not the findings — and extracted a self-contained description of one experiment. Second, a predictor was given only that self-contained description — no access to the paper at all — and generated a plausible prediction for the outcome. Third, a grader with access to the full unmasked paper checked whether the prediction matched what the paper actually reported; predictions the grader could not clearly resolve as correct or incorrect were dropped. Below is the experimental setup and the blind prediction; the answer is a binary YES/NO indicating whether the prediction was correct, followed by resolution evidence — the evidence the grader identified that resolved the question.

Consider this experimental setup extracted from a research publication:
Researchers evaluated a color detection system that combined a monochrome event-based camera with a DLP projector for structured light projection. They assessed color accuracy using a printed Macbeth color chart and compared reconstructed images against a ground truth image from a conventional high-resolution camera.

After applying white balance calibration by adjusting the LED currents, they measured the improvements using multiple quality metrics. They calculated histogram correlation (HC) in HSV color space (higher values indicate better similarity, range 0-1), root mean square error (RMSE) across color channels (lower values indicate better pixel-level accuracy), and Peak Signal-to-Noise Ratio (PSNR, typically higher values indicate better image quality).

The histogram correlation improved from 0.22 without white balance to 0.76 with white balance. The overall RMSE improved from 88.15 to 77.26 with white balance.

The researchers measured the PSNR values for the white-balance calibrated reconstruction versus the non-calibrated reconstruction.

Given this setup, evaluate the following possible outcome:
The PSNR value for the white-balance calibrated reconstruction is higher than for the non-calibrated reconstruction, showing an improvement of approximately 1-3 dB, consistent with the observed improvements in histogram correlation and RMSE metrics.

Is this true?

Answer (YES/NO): NO